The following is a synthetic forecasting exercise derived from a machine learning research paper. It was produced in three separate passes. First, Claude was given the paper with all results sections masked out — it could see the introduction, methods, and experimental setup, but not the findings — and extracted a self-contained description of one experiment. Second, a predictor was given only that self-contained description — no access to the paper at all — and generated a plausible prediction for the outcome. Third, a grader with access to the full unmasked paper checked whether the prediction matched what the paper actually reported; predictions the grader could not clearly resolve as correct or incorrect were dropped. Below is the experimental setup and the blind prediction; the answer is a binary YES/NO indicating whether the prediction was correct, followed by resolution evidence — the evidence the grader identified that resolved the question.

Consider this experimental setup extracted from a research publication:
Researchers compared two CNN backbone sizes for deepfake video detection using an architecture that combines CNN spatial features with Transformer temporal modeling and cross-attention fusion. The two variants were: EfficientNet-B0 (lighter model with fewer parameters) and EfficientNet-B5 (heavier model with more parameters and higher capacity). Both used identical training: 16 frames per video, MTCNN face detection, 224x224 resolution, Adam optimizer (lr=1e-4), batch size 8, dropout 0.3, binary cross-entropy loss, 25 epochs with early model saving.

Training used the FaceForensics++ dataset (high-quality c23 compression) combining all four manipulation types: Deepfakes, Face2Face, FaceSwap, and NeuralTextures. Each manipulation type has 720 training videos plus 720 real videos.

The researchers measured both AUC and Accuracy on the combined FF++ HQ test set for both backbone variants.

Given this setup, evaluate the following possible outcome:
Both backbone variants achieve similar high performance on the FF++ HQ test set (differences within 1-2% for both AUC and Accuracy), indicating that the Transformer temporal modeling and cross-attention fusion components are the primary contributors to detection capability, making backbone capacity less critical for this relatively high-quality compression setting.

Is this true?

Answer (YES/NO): YES